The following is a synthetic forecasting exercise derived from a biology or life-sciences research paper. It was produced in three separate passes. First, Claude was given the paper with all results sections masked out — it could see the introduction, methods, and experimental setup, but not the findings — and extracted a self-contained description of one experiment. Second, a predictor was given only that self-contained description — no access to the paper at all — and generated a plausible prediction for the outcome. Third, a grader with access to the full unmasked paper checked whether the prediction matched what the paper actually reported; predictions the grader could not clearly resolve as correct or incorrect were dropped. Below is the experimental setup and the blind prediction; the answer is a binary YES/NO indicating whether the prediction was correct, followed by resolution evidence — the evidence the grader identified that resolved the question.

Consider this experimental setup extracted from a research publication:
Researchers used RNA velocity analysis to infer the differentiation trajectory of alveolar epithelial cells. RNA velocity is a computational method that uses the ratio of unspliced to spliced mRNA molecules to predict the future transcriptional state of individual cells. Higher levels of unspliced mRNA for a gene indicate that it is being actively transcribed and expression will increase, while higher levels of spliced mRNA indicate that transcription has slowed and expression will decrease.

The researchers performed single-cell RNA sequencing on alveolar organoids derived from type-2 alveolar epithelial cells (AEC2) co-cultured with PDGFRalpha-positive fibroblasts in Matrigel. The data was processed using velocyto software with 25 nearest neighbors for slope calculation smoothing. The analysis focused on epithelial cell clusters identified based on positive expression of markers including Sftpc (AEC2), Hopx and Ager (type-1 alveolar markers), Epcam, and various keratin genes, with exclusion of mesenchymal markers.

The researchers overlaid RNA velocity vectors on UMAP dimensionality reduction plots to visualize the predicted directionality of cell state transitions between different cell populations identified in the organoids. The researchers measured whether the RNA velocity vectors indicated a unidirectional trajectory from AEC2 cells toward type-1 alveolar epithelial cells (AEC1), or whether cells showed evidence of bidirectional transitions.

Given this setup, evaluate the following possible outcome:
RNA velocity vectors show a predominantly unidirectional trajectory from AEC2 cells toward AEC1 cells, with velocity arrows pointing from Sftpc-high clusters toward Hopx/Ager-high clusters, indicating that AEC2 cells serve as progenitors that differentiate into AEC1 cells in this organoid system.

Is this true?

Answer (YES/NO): NO